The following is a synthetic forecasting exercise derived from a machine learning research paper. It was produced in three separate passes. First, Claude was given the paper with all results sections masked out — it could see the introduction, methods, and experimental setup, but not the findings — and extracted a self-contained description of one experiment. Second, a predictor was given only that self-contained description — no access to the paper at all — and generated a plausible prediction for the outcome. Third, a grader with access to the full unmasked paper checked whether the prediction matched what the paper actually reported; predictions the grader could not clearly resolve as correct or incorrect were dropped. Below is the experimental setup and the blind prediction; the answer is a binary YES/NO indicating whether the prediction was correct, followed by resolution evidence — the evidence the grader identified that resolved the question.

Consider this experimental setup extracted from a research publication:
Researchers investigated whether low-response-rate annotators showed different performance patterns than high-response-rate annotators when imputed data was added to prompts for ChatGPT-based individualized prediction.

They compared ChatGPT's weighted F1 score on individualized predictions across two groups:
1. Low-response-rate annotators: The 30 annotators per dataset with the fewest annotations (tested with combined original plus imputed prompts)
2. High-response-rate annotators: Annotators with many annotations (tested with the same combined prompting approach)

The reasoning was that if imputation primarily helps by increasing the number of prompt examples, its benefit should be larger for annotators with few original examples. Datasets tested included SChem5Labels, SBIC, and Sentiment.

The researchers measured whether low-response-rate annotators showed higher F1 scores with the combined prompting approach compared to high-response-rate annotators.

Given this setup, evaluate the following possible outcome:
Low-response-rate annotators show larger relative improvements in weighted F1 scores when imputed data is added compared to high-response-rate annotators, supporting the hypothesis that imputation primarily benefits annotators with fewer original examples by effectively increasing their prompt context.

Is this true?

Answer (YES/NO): NO